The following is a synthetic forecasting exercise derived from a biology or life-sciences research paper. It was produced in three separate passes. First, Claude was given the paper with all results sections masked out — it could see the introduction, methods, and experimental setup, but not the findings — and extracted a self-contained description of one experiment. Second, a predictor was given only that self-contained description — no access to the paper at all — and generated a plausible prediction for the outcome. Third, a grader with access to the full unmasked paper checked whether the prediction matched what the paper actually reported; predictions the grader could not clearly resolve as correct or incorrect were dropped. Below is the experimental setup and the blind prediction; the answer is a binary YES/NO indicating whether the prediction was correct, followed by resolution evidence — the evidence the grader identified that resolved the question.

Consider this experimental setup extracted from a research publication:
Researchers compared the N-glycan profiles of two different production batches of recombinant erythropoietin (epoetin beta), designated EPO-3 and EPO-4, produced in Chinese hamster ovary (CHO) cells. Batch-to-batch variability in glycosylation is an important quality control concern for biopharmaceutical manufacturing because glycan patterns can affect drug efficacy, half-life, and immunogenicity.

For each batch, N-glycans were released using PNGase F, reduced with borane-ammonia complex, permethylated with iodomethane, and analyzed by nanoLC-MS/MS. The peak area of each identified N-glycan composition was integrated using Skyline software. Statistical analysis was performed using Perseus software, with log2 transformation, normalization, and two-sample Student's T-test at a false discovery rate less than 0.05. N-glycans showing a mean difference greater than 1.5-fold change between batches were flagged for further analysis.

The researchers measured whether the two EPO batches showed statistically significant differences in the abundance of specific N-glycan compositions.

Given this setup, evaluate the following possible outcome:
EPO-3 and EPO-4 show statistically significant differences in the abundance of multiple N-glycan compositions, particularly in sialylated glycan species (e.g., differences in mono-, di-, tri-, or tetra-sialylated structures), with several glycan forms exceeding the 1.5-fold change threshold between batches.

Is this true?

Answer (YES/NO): NO